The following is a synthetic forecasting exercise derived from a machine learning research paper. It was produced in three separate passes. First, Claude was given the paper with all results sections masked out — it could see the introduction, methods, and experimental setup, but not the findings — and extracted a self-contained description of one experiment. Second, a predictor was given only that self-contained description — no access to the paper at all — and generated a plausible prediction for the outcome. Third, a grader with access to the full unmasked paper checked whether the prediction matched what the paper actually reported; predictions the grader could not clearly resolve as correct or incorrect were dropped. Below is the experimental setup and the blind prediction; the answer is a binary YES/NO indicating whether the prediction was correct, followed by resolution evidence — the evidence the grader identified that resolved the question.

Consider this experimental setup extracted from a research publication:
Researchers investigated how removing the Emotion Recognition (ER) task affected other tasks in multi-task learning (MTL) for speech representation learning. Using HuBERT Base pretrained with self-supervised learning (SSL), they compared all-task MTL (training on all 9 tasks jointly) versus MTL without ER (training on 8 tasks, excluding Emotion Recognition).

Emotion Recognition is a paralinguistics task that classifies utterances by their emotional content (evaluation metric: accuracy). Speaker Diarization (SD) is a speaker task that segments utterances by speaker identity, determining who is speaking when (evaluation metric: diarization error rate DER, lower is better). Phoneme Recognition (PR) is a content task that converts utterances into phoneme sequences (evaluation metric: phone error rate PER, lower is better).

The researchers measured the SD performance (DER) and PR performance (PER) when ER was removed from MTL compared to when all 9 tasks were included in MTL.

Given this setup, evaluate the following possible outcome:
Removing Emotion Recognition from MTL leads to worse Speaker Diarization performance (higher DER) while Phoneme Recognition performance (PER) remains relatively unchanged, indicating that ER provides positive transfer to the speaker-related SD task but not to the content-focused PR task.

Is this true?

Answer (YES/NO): NO